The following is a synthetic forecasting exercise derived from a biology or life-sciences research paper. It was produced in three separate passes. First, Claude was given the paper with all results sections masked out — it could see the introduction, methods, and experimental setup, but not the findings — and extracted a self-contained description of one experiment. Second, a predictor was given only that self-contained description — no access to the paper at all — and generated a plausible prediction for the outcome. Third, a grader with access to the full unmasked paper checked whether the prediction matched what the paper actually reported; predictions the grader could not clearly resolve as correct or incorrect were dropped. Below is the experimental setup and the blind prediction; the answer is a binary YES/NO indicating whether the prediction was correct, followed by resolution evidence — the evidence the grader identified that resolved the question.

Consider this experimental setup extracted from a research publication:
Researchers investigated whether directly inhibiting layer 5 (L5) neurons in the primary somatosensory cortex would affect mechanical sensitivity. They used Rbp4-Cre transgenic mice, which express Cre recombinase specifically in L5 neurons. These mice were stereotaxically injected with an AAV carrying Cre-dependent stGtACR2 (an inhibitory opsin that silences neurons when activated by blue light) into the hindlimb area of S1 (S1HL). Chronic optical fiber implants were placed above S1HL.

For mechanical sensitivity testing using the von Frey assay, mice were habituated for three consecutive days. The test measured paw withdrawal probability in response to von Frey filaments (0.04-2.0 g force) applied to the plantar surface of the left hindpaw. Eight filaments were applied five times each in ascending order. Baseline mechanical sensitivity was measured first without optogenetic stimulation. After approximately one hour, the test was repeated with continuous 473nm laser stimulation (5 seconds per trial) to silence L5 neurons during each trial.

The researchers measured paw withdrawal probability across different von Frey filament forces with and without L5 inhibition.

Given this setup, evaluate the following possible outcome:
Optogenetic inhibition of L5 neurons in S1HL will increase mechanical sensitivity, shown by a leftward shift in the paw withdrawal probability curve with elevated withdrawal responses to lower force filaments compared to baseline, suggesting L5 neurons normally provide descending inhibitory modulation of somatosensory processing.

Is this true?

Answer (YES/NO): YES